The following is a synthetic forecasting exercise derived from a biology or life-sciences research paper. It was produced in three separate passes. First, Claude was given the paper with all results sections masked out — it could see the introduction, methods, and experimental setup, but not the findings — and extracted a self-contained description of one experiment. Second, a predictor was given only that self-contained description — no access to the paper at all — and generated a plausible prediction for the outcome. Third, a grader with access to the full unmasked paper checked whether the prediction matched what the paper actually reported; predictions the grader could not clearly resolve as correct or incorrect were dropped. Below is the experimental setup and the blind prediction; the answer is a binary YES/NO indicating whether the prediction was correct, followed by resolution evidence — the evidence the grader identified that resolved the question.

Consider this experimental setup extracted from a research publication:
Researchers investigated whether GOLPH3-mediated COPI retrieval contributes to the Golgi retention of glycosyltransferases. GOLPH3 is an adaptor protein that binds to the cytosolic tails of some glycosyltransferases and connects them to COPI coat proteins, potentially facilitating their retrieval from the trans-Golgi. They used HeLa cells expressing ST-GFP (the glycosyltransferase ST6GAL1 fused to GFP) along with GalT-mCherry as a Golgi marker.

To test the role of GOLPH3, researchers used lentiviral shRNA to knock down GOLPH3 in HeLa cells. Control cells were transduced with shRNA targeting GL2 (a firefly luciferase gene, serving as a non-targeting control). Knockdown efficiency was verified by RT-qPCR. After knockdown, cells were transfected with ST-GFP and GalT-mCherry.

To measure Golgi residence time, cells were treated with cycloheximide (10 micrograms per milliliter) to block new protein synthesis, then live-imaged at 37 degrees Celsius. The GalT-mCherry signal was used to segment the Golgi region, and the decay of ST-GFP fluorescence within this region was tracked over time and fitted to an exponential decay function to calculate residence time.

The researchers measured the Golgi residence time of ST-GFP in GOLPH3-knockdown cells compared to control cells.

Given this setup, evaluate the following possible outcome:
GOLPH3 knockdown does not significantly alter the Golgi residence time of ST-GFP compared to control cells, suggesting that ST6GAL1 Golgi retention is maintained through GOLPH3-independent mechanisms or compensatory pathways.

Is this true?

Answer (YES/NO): NO